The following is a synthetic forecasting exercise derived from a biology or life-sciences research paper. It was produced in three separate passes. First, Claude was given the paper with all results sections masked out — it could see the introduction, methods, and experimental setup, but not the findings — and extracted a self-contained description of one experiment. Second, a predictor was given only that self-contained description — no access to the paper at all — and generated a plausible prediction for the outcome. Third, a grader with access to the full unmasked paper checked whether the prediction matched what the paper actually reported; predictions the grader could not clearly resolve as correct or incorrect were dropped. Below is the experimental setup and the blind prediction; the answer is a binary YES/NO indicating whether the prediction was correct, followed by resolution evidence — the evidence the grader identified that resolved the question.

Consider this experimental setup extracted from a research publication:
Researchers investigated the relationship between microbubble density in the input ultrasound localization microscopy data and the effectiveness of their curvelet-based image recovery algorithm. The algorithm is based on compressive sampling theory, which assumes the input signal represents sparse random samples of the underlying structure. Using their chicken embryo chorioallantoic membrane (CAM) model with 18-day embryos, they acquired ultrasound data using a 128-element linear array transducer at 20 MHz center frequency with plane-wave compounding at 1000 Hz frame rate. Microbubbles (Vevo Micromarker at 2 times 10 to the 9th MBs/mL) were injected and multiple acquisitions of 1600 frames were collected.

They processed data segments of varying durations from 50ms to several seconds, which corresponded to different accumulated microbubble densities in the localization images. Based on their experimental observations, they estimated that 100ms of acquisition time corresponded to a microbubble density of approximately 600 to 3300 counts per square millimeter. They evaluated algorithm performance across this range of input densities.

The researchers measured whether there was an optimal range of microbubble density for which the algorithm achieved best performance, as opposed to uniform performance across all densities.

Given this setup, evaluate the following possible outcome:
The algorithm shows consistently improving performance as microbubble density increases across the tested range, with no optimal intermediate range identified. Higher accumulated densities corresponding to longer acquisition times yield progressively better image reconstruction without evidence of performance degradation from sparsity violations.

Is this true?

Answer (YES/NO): NO